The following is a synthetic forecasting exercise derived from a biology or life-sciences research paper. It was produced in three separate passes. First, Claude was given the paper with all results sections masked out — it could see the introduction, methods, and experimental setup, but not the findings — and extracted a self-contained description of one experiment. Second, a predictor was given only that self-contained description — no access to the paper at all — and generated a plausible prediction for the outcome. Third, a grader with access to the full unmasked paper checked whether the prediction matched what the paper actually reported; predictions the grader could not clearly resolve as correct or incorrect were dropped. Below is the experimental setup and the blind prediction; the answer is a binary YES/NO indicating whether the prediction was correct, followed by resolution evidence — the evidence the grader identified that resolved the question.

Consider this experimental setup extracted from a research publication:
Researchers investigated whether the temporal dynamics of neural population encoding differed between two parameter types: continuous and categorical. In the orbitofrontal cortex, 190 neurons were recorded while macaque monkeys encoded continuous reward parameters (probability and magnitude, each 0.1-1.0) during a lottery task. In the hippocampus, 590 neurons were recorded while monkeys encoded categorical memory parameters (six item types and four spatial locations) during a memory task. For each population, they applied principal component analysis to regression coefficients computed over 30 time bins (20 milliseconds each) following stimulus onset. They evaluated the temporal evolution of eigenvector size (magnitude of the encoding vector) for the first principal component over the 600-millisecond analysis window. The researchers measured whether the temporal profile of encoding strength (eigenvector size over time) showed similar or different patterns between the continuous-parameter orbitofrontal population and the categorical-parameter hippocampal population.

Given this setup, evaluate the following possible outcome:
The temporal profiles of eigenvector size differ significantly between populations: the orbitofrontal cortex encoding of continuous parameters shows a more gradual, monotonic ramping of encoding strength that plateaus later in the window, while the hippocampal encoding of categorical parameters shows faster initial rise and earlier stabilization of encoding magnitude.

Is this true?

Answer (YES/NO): NO